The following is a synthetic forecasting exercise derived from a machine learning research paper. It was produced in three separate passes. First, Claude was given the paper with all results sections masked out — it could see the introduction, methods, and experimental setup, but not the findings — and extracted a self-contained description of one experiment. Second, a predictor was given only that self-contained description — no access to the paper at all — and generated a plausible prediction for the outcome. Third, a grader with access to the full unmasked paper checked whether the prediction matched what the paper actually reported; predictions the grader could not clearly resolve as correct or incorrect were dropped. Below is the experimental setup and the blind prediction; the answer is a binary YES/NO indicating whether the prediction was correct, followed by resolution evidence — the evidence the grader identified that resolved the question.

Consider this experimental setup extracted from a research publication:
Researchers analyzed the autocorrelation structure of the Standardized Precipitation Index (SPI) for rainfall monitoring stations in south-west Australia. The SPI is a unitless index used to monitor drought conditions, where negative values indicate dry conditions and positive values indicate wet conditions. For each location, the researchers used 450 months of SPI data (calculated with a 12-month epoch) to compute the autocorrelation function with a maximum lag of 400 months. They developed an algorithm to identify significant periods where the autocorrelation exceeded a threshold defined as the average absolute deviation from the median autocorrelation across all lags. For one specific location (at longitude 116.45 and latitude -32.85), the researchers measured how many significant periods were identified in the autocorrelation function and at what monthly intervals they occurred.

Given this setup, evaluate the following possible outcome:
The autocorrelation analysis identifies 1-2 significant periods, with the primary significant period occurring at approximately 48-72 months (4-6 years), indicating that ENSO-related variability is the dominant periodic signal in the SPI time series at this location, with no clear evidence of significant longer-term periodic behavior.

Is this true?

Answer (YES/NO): NO